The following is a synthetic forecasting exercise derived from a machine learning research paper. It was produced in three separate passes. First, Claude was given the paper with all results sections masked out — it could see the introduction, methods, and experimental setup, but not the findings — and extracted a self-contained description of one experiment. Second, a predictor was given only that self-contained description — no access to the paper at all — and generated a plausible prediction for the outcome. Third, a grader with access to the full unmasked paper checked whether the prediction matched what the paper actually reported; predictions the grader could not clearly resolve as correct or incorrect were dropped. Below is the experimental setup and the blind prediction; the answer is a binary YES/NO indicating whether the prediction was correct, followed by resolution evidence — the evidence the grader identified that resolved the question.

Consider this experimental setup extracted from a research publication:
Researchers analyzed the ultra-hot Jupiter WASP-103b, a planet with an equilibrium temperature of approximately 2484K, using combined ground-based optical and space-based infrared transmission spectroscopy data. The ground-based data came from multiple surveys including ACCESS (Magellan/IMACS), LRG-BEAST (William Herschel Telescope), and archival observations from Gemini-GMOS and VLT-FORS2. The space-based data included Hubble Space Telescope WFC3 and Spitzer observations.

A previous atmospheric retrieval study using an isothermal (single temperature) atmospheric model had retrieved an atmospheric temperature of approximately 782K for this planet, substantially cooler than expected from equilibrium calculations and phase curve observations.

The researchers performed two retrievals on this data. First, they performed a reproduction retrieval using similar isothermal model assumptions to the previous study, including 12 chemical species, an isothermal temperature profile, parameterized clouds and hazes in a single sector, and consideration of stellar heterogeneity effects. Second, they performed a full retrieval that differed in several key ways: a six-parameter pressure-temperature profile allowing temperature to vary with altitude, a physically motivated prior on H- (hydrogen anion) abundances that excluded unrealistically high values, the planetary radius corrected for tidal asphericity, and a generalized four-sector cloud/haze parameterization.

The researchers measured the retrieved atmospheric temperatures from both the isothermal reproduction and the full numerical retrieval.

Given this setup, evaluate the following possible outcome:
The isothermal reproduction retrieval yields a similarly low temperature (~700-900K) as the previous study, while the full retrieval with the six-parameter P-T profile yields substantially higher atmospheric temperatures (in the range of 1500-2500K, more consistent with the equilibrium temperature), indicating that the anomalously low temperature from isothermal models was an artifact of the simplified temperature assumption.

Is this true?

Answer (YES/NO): YES